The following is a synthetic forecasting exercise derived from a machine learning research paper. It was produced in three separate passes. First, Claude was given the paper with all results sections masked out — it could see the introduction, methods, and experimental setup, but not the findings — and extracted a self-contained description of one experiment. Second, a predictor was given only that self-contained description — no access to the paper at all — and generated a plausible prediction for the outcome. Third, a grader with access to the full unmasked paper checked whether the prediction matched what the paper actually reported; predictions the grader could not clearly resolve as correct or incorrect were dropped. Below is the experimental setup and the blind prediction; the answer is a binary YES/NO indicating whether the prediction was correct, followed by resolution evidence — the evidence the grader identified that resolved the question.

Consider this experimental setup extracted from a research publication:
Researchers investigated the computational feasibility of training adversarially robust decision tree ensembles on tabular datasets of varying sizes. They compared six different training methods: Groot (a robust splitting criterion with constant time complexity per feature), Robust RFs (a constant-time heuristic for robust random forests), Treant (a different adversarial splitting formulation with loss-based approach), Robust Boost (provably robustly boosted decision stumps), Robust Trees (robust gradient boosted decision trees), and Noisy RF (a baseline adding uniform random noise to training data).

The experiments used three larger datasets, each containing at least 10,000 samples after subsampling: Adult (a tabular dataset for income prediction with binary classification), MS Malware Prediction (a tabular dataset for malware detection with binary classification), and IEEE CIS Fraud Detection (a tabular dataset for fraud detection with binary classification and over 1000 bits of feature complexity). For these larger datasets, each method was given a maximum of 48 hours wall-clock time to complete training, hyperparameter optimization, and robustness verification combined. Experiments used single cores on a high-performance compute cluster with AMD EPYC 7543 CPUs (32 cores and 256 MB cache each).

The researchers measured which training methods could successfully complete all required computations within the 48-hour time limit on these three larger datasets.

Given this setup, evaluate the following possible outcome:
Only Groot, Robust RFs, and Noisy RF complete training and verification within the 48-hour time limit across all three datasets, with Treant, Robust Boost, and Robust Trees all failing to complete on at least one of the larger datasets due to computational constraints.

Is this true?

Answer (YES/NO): NO